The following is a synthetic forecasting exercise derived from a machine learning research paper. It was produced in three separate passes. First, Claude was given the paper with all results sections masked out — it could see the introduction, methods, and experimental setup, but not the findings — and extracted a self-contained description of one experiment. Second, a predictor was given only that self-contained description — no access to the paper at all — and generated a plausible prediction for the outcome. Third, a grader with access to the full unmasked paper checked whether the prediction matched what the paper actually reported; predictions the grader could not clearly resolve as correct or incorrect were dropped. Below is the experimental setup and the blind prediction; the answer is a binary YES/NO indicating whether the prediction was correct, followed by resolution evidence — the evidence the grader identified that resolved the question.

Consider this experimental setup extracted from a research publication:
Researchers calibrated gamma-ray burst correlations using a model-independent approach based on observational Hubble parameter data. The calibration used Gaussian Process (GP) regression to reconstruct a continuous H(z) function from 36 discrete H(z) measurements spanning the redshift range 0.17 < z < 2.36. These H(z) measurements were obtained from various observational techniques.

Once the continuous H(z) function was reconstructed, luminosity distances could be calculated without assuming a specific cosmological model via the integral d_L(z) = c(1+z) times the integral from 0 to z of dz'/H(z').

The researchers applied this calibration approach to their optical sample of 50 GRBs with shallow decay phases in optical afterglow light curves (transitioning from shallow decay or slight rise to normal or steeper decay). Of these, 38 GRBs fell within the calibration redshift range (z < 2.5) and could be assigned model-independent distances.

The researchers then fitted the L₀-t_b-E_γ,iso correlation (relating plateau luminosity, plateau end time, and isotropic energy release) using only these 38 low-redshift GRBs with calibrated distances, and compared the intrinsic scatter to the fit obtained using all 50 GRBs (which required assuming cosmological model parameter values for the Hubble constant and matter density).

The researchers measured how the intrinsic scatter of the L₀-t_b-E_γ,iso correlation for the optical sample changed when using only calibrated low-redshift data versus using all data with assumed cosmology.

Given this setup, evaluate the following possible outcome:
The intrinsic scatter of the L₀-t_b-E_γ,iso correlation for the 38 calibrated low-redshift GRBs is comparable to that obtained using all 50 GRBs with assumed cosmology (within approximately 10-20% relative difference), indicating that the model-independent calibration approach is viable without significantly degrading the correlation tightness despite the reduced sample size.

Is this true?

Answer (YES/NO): NO